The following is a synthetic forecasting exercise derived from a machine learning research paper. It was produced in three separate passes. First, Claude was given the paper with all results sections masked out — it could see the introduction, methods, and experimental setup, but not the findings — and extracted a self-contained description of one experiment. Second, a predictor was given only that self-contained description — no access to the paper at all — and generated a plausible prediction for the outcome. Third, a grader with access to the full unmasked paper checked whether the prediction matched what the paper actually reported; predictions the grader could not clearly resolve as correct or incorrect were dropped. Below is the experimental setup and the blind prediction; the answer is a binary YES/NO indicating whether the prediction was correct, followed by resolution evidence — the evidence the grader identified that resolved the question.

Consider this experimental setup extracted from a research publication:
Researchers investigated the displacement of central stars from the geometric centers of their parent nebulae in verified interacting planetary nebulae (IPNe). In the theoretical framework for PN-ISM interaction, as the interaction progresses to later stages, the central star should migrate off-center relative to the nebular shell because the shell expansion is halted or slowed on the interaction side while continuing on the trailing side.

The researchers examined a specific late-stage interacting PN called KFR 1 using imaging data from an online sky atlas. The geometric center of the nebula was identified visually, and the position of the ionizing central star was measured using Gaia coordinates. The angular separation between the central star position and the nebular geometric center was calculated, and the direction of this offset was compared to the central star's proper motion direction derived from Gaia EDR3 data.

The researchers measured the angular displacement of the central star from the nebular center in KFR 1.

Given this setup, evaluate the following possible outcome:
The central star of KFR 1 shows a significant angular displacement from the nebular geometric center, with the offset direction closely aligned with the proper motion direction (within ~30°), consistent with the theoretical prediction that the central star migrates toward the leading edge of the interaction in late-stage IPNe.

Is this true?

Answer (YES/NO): YES